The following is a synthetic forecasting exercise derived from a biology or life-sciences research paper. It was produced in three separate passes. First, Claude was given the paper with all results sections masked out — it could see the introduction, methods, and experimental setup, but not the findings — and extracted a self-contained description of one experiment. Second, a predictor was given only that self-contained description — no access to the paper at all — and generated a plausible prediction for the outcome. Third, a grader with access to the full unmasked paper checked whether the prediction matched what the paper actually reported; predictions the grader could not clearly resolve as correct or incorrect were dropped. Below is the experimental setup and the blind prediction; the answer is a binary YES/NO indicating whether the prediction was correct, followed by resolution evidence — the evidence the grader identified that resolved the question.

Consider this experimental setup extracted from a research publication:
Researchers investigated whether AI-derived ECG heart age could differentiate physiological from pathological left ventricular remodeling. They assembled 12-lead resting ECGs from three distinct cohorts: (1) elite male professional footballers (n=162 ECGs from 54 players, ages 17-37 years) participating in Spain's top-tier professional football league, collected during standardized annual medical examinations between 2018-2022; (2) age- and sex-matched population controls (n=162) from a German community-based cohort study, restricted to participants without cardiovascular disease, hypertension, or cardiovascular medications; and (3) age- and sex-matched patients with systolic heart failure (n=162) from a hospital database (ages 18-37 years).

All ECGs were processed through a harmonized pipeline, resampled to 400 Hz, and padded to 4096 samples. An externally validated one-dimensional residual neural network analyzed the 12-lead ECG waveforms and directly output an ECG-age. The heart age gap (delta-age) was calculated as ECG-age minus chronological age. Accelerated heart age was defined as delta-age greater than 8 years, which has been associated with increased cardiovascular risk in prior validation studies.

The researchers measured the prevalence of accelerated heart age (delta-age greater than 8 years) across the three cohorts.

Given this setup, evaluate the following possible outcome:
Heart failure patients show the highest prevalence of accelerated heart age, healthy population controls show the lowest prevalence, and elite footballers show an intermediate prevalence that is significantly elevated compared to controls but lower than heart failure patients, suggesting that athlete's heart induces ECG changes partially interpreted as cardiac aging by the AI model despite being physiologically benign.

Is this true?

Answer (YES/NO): NO